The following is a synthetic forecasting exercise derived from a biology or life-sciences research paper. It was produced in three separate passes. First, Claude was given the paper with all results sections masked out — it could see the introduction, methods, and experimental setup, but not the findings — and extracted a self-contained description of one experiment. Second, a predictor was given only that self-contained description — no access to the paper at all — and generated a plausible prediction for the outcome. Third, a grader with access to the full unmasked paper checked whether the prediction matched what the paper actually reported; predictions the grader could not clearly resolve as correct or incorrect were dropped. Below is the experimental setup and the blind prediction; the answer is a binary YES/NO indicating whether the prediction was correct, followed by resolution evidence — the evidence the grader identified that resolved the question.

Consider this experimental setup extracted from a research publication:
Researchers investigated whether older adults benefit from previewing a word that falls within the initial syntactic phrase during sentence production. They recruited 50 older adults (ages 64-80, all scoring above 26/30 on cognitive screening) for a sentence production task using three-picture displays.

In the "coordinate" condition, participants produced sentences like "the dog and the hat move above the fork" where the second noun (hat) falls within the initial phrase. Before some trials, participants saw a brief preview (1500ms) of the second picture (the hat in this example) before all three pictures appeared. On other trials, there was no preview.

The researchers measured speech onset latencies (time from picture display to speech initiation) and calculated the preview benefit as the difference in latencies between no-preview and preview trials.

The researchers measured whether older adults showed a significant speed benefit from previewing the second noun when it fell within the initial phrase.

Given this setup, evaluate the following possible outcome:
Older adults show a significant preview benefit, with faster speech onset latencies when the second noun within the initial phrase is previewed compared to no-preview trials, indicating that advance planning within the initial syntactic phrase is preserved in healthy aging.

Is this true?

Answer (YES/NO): YES